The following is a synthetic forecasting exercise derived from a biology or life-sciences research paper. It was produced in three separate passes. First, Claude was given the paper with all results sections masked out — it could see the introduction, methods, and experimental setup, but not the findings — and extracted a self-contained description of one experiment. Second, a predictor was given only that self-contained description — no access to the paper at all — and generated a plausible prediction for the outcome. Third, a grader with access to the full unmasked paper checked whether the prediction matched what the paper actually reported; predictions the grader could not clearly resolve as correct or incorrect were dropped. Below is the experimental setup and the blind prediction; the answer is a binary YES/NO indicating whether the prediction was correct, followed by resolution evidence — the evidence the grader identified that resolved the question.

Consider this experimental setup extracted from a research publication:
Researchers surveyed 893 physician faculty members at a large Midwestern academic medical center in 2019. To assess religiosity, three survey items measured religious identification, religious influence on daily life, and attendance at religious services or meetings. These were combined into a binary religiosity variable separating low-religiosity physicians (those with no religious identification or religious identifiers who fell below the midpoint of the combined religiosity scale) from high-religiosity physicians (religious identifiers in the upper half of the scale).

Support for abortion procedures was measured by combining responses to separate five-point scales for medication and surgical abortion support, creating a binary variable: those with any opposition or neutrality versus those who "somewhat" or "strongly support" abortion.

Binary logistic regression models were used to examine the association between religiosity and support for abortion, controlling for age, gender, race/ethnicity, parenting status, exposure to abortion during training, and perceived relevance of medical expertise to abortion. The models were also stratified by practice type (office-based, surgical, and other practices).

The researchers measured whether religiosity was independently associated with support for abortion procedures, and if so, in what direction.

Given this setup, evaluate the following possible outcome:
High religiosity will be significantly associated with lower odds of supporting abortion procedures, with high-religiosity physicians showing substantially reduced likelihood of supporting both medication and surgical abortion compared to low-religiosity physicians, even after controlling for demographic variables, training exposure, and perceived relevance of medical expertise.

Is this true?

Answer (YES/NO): YES